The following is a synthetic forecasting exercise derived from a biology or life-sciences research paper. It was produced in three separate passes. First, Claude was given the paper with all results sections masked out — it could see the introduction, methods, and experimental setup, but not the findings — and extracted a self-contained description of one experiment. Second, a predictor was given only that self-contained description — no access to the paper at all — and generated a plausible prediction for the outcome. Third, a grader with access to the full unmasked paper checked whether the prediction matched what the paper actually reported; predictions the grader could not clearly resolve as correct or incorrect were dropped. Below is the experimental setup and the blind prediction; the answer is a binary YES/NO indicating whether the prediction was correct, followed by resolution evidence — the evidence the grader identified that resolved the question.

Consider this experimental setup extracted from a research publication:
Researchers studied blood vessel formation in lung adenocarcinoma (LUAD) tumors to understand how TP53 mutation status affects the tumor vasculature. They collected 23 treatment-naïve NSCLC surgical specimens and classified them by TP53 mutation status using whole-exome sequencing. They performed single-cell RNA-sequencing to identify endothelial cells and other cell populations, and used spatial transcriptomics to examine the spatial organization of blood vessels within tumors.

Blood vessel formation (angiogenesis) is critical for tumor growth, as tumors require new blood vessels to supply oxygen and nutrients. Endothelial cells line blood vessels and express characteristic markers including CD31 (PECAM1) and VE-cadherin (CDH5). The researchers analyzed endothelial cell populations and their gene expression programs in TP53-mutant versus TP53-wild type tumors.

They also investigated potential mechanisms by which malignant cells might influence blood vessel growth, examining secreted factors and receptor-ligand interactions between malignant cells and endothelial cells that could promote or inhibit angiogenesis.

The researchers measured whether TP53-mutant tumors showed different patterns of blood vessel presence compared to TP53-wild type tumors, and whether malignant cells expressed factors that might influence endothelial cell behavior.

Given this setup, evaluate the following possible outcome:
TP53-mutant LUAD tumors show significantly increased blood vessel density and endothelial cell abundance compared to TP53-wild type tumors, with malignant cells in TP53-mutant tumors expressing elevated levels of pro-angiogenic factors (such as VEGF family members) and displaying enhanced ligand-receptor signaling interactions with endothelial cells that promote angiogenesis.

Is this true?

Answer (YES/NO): NO